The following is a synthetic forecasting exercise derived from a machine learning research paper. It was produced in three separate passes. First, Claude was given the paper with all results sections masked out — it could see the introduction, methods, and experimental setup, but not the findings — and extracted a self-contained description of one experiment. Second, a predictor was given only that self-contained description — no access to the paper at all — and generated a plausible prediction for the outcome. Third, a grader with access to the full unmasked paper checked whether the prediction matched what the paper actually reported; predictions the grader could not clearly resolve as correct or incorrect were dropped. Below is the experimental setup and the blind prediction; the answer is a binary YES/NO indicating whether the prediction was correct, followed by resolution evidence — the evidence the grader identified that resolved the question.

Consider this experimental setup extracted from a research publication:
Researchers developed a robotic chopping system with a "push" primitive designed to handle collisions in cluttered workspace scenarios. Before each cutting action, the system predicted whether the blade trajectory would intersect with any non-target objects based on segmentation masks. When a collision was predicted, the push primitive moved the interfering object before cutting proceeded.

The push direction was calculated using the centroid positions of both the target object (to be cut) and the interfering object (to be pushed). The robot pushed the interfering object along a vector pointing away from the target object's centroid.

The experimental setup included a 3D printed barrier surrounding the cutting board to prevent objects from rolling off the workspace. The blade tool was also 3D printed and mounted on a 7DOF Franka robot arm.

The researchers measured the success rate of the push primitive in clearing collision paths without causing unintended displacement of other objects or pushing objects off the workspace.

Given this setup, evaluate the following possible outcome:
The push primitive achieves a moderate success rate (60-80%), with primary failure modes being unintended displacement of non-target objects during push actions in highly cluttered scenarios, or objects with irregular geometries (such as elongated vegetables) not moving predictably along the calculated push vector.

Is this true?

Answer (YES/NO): NO